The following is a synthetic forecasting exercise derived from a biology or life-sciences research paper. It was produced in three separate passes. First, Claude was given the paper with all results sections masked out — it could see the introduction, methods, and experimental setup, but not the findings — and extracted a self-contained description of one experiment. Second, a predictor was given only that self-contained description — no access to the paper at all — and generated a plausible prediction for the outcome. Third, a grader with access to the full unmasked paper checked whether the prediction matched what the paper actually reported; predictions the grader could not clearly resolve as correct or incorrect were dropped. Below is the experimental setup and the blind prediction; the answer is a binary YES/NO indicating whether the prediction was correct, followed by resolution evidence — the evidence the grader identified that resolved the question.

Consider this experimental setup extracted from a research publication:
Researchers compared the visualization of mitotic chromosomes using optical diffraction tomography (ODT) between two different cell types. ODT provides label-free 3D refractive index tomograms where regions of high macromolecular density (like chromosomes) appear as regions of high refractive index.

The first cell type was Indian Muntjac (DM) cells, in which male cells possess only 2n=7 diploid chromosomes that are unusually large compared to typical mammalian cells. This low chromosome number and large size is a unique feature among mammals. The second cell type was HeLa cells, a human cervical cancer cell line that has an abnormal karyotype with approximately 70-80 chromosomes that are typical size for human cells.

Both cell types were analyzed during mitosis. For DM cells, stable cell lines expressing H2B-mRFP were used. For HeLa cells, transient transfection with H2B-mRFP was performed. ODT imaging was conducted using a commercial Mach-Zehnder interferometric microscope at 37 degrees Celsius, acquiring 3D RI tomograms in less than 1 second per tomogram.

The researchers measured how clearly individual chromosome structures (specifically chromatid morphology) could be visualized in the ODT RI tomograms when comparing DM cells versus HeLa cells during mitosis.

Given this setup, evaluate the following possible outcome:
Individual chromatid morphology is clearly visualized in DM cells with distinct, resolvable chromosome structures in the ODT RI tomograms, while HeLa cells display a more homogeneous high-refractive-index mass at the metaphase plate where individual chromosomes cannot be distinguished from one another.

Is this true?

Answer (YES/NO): YES